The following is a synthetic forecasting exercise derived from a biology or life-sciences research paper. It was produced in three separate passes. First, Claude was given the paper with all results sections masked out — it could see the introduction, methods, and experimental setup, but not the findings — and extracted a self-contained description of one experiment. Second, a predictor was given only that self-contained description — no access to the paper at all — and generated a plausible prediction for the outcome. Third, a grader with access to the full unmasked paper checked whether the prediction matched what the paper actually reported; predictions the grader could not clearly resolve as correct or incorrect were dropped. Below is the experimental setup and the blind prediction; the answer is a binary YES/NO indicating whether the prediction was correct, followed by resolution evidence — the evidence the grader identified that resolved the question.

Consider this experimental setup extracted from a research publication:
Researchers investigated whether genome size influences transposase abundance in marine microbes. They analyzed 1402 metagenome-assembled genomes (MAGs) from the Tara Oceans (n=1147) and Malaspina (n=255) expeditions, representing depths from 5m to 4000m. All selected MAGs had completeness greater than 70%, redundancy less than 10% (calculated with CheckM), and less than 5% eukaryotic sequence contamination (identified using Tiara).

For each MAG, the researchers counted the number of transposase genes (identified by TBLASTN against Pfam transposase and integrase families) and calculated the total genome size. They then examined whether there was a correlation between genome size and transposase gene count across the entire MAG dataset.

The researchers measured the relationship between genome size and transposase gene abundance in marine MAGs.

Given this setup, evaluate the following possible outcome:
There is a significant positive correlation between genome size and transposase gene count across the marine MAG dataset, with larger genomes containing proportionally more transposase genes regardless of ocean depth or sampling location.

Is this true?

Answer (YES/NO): YES